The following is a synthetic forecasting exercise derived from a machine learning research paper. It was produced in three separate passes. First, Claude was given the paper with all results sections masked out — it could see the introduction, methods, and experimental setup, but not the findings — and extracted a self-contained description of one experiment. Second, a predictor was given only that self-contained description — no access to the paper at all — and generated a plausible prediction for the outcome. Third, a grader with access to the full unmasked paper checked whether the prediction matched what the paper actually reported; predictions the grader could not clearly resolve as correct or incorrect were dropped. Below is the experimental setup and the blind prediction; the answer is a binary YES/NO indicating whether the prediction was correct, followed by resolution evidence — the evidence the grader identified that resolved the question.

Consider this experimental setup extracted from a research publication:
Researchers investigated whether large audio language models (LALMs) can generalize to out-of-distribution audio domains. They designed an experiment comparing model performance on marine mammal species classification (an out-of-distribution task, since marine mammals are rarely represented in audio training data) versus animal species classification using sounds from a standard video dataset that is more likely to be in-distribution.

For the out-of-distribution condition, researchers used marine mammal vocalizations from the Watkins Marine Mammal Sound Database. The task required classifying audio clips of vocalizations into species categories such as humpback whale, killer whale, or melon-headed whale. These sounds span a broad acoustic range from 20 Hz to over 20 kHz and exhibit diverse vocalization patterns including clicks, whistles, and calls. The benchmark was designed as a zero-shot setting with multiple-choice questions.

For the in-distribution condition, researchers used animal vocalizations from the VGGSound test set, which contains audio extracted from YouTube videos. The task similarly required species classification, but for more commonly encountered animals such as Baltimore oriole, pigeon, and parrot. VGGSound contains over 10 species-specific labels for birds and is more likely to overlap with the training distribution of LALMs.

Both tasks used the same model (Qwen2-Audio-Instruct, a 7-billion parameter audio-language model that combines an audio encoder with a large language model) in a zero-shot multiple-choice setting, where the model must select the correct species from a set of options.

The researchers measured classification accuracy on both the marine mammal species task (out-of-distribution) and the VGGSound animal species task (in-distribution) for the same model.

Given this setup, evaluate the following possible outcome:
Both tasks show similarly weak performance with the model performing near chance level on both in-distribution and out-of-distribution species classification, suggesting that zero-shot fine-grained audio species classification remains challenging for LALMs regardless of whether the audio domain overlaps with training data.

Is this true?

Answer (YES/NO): NO